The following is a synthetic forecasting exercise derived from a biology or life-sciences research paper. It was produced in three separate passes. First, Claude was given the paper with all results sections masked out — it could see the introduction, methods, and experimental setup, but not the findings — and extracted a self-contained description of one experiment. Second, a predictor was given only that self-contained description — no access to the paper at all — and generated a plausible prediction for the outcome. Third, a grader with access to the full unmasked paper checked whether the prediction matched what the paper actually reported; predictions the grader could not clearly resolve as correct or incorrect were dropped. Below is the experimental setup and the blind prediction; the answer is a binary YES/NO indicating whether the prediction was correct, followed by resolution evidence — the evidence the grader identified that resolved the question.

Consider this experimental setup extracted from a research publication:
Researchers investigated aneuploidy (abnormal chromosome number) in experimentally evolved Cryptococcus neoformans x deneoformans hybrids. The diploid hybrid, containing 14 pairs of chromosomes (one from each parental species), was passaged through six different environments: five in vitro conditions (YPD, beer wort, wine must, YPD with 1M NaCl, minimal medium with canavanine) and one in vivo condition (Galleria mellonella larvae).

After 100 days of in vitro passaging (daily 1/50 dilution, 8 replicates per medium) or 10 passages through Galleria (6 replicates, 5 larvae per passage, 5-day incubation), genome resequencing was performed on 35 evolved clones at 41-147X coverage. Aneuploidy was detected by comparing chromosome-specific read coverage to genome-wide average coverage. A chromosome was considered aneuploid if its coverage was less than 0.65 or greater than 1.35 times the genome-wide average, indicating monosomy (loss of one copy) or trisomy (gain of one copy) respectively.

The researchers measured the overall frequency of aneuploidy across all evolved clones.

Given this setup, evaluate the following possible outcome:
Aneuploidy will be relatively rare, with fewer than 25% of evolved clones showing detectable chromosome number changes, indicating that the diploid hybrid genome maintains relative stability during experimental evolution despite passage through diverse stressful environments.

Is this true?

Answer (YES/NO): NO